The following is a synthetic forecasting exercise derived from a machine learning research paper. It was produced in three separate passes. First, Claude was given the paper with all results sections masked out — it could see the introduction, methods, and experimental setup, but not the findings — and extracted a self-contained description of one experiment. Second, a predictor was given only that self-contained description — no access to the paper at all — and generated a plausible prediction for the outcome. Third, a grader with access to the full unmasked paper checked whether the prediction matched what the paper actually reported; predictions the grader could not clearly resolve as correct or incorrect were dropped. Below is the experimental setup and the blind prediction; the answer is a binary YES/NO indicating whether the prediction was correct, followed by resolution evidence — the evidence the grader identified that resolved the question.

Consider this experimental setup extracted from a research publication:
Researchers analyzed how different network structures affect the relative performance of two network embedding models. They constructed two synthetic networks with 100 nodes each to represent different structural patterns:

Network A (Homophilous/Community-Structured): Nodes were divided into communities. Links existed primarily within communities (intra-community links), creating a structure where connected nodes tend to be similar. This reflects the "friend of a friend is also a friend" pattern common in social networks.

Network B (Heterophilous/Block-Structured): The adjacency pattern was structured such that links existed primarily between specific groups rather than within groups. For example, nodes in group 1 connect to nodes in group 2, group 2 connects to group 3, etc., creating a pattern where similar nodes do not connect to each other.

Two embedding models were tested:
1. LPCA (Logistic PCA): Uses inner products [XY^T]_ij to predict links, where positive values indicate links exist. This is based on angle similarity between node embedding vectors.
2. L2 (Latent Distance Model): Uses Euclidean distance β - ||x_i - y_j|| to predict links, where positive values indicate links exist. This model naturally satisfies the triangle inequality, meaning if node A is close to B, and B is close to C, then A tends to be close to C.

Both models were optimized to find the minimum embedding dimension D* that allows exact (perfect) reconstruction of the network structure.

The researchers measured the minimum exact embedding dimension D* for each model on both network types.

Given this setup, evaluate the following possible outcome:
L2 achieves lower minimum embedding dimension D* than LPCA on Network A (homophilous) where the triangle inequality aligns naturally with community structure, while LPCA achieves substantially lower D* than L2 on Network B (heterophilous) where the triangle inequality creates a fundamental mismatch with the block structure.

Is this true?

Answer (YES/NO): NO